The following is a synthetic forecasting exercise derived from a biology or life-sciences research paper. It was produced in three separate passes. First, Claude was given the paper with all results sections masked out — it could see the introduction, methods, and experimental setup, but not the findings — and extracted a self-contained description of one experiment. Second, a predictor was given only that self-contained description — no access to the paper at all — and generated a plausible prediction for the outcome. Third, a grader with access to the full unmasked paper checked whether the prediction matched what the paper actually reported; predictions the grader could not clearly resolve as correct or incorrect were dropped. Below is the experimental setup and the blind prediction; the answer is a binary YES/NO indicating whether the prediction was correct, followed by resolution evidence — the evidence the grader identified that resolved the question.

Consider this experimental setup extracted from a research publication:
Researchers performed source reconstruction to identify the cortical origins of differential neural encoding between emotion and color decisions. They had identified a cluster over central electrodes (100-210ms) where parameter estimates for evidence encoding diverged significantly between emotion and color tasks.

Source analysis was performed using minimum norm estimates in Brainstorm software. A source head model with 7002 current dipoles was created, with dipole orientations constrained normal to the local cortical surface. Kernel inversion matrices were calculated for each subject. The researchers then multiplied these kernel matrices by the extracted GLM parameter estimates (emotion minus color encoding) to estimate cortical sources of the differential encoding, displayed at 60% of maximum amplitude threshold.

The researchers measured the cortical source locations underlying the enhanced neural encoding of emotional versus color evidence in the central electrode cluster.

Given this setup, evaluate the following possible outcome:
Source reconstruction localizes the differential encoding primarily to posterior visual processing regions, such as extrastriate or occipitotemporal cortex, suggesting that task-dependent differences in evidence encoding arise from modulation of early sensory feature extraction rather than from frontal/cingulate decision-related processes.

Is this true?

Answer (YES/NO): NO